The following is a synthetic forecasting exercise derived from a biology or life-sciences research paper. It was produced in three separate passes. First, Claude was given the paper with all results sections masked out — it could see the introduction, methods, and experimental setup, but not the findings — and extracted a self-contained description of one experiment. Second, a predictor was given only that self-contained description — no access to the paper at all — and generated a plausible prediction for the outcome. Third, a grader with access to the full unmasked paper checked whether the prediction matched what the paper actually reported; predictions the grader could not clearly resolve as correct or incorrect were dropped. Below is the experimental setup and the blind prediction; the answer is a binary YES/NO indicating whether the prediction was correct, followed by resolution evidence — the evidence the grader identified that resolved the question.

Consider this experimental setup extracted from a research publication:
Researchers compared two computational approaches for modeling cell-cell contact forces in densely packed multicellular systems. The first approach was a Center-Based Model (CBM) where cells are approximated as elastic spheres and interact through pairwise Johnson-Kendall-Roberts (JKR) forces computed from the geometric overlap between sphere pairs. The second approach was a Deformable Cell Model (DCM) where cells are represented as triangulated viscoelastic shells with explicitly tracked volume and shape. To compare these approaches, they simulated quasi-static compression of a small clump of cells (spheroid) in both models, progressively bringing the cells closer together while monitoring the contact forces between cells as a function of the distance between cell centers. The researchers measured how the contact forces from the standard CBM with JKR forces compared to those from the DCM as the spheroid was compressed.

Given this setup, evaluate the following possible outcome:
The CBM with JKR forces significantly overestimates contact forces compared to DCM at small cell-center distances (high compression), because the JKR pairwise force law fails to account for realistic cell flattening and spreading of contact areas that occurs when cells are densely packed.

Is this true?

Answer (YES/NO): NO